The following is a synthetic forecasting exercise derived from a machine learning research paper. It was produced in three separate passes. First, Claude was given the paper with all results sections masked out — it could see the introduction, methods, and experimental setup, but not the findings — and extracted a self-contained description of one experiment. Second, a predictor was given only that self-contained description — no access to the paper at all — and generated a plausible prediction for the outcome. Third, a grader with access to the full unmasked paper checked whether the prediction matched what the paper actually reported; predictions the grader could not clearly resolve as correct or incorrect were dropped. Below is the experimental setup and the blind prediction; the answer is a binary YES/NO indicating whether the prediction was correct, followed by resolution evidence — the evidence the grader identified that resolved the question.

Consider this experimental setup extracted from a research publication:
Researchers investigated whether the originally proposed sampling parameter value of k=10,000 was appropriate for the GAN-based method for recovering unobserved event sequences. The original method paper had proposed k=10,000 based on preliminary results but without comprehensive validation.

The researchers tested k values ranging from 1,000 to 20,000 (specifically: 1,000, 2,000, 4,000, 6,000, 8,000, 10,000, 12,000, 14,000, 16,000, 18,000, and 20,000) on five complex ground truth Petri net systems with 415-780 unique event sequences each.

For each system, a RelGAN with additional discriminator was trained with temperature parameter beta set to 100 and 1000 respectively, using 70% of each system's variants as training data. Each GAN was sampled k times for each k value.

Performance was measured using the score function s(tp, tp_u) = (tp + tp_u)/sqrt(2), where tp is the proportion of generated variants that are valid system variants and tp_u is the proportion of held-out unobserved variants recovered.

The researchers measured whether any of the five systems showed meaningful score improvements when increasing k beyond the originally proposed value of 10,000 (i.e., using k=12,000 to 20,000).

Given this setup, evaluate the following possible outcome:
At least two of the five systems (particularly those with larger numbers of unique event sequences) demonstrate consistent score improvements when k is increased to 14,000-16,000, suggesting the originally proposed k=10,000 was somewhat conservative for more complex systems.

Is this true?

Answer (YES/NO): NO